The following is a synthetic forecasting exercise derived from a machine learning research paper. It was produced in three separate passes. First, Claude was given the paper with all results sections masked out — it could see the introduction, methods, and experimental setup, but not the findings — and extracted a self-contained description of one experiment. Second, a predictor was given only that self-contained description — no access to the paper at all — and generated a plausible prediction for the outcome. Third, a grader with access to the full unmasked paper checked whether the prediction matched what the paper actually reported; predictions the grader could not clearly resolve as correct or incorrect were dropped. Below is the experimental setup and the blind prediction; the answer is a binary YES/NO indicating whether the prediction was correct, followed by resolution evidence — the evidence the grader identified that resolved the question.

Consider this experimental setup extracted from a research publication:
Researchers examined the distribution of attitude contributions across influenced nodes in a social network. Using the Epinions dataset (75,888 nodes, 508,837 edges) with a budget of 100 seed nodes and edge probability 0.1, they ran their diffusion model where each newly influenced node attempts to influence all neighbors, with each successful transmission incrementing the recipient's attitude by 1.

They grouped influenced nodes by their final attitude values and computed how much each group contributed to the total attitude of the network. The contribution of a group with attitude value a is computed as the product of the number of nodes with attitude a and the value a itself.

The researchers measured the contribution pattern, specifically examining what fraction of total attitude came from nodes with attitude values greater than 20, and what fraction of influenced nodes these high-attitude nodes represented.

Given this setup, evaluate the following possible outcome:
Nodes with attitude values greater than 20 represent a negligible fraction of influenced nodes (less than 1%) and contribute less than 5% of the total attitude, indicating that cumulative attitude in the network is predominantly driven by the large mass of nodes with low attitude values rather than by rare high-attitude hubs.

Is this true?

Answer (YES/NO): NO